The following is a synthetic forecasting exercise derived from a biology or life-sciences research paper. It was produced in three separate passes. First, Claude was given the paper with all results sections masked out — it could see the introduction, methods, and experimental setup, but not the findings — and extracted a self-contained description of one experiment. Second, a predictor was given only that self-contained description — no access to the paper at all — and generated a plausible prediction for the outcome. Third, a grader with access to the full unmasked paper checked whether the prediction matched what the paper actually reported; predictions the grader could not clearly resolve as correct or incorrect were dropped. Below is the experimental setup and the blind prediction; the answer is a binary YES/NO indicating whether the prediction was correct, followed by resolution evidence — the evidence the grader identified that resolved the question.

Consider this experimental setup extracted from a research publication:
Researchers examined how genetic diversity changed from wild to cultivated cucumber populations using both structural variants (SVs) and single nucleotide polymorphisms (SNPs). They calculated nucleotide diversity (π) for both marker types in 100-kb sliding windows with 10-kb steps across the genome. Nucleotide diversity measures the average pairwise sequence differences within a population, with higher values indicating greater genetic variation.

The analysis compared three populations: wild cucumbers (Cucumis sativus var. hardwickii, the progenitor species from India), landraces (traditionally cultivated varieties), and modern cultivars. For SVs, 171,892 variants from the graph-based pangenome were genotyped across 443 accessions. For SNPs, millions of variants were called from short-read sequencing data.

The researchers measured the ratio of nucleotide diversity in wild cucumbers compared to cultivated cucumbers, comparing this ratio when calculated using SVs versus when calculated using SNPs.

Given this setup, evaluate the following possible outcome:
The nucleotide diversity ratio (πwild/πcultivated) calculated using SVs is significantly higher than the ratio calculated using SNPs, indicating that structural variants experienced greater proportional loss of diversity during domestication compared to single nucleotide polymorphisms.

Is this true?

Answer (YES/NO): NO